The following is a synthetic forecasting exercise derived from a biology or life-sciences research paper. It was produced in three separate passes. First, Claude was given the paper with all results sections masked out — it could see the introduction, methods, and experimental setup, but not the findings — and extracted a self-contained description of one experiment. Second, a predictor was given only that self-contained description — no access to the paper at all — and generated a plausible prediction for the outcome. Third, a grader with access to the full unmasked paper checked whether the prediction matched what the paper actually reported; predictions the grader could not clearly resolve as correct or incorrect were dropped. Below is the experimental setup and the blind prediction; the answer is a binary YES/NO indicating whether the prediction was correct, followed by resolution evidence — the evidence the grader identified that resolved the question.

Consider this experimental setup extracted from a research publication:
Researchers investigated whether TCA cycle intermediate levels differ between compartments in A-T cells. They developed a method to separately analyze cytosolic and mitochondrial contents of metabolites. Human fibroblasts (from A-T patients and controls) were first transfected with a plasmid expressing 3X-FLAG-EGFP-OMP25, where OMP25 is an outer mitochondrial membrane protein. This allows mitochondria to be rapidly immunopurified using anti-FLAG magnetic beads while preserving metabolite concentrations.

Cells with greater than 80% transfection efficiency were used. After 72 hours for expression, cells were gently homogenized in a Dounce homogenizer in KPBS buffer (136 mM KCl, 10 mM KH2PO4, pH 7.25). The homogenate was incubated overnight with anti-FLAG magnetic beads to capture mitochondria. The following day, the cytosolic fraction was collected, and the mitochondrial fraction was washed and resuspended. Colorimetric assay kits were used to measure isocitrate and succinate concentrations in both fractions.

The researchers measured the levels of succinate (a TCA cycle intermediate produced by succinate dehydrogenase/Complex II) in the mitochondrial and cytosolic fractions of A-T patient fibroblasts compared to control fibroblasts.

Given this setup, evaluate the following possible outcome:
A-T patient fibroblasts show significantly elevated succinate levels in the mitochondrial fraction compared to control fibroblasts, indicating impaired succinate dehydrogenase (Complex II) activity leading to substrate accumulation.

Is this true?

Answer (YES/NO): YES